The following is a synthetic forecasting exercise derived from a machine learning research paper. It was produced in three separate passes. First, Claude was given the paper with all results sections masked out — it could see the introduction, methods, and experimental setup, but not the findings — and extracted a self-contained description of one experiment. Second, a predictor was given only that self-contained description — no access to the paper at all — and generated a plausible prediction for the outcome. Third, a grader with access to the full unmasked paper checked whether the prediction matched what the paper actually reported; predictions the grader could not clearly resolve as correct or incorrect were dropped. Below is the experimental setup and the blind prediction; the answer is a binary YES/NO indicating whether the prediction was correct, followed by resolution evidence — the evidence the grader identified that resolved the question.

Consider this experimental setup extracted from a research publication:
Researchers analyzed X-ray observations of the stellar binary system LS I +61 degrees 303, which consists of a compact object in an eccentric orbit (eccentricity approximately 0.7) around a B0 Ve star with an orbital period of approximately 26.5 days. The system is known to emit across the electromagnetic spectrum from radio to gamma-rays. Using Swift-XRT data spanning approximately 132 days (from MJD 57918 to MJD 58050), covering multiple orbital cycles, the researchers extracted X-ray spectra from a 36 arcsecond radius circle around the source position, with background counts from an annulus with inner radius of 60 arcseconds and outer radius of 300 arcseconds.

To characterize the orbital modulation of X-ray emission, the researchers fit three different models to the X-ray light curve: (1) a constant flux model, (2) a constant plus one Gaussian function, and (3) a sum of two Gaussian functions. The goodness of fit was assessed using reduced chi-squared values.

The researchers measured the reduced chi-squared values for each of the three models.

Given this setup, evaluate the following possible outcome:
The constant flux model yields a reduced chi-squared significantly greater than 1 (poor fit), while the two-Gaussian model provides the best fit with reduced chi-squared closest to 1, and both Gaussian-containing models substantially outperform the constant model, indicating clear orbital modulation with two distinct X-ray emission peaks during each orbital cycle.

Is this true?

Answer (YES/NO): NO